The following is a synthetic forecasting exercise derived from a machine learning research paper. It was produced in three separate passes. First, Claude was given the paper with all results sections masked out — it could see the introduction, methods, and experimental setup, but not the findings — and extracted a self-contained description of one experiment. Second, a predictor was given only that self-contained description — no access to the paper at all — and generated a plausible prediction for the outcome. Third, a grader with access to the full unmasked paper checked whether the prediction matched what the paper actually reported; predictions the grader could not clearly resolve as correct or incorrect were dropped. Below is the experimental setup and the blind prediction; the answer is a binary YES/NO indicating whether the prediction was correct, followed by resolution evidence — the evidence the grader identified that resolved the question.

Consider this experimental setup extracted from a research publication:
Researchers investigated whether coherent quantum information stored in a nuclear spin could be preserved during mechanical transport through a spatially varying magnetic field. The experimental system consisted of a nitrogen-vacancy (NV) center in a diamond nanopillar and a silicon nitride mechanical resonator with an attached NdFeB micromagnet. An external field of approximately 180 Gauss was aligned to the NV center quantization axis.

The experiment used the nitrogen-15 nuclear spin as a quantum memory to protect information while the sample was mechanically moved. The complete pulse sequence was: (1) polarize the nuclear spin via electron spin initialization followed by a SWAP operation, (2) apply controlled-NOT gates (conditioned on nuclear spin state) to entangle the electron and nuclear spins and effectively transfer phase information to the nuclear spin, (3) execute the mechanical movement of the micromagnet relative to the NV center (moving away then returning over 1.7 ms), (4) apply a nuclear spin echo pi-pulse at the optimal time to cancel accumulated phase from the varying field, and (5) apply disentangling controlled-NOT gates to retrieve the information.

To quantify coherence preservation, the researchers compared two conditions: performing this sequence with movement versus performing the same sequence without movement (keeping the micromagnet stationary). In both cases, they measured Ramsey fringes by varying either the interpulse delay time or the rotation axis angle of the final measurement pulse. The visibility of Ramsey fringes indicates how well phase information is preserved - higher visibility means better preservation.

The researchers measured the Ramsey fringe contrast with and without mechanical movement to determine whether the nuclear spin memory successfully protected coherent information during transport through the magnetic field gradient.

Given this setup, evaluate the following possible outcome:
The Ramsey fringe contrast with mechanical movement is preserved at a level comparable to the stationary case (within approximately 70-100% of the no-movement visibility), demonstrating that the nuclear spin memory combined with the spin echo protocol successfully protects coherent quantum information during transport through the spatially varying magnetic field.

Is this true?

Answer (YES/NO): YES